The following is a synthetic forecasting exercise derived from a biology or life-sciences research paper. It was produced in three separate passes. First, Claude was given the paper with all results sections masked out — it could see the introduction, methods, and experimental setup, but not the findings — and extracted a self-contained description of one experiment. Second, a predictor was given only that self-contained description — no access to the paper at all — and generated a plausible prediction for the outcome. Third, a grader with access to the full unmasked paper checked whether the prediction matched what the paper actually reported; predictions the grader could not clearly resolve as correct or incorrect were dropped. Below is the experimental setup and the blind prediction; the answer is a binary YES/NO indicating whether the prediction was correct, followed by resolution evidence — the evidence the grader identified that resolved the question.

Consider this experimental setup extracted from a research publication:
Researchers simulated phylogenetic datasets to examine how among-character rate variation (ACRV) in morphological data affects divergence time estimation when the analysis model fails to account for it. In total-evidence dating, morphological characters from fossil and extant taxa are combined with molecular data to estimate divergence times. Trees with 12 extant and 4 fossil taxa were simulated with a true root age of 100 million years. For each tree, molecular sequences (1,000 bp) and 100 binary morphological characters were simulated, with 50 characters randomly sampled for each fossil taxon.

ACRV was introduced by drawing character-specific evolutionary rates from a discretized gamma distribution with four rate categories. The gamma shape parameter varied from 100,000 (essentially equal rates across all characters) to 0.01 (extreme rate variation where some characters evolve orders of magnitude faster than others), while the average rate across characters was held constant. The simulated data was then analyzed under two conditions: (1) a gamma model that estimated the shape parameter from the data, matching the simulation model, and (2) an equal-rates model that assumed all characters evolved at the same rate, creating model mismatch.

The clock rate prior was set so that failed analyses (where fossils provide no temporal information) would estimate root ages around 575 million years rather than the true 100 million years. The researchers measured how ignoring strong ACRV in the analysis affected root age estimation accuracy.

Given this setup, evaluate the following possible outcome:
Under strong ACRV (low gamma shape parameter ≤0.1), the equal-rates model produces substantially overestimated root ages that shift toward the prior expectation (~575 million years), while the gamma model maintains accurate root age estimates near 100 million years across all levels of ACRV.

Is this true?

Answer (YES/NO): NO